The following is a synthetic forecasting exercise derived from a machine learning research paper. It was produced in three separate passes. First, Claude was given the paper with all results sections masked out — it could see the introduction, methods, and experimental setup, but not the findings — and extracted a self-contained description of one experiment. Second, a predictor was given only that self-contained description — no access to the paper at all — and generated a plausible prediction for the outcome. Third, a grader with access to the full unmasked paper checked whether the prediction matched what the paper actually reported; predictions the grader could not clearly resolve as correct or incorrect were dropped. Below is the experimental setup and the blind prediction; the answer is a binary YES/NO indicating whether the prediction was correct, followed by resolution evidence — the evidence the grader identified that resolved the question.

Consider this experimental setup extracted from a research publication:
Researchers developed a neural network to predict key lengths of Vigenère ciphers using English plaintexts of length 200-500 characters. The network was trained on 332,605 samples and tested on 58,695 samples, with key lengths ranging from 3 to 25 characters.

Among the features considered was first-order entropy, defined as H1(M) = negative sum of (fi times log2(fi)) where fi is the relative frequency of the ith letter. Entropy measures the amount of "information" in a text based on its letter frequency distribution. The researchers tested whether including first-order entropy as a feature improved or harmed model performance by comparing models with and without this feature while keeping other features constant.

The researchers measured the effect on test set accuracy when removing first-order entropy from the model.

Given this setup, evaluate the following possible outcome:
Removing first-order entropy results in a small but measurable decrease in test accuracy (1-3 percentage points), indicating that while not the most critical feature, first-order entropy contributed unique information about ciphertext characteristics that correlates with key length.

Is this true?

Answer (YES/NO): NO